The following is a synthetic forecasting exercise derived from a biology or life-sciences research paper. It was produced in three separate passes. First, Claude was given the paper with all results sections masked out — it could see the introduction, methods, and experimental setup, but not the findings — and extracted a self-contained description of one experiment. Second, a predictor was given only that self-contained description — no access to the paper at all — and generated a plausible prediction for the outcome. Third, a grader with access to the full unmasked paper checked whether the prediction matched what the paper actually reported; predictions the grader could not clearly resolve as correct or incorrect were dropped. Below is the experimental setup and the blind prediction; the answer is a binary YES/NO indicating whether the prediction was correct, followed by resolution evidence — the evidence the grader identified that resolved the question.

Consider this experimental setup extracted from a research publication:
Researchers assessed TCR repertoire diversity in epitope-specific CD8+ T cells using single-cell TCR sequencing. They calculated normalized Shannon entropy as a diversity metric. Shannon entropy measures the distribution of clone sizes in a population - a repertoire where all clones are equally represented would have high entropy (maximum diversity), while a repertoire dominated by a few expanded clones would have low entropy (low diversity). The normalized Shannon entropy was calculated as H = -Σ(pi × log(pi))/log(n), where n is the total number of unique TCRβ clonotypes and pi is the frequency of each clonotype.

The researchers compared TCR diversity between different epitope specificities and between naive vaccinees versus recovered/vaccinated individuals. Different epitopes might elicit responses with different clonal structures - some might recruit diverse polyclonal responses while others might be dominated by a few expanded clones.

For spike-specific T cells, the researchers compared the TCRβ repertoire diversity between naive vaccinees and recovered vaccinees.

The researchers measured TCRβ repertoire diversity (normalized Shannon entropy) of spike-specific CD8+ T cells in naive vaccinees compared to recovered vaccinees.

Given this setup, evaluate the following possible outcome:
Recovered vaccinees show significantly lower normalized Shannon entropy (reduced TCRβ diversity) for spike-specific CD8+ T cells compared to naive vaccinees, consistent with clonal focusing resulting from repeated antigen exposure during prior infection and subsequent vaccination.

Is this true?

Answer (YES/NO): NO